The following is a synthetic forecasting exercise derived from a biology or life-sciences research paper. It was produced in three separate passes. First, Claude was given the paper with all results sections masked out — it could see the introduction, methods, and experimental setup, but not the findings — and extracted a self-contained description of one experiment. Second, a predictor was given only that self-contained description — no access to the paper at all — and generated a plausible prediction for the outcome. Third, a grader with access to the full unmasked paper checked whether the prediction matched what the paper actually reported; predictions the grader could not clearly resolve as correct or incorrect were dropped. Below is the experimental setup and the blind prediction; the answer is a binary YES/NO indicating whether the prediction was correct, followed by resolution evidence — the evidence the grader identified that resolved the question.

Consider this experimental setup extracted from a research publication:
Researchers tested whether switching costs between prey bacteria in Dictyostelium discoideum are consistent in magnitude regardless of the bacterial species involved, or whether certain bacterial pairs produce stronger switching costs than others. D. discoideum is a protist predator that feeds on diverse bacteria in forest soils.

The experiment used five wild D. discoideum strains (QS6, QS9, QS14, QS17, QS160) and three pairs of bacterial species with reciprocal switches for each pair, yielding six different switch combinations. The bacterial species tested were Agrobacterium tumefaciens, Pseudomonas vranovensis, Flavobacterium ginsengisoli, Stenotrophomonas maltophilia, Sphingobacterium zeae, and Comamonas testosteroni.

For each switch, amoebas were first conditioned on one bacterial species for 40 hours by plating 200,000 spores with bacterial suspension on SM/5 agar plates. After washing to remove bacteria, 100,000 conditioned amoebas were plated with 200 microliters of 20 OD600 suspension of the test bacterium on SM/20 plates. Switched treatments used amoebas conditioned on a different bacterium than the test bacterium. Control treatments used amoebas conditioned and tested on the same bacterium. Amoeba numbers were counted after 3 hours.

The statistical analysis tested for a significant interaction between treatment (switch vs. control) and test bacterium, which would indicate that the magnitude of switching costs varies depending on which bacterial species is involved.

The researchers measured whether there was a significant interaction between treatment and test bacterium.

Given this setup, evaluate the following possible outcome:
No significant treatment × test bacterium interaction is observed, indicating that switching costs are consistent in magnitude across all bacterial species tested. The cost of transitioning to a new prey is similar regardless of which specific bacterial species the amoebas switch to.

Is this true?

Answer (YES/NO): YES